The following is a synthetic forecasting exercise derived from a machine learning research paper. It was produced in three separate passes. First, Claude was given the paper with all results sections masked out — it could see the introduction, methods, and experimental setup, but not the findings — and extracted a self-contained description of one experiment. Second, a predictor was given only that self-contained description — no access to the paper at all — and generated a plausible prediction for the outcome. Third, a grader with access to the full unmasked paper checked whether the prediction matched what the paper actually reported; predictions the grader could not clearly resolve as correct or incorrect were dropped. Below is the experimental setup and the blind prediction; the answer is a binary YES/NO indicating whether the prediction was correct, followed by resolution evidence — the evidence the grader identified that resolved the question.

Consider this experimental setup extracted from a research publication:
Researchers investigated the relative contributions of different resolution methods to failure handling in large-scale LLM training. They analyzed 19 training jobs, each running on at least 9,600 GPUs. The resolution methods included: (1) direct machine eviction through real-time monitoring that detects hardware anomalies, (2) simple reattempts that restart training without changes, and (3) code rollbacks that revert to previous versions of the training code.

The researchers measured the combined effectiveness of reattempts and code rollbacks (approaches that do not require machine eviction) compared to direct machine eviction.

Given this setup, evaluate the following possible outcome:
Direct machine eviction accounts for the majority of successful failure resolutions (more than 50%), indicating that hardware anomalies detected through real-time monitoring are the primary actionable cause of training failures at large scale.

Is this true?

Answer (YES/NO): NO